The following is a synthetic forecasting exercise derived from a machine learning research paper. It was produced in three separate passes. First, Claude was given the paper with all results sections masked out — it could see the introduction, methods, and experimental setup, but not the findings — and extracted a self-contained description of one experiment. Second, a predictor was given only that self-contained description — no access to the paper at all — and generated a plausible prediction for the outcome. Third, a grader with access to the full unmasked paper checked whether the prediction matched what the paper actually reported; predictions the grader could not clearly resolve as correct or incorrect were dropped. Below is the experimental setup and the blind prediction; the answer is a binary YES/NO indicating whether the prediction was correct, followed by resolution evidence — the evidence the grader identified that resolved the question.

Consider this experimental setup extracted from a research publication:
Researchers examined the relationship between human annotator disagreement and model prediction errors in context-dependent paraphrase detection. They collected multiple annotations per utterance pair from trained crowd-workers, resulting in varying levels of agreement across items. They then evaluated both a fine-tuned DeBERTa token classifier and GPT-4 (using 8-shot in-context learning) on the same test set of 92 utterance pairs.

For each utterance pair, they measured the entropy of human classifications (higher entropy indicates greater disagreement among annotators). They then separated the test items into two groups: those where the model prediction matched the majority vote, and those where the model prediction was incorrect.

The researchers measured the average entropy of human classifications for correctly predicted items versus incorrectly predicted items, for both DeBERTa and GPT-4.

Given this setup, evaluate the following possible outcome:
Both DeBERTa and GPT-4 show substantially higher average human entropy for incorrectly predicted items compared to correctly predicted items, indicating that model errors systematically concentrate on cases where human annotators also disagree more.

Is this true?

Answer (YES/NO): YES